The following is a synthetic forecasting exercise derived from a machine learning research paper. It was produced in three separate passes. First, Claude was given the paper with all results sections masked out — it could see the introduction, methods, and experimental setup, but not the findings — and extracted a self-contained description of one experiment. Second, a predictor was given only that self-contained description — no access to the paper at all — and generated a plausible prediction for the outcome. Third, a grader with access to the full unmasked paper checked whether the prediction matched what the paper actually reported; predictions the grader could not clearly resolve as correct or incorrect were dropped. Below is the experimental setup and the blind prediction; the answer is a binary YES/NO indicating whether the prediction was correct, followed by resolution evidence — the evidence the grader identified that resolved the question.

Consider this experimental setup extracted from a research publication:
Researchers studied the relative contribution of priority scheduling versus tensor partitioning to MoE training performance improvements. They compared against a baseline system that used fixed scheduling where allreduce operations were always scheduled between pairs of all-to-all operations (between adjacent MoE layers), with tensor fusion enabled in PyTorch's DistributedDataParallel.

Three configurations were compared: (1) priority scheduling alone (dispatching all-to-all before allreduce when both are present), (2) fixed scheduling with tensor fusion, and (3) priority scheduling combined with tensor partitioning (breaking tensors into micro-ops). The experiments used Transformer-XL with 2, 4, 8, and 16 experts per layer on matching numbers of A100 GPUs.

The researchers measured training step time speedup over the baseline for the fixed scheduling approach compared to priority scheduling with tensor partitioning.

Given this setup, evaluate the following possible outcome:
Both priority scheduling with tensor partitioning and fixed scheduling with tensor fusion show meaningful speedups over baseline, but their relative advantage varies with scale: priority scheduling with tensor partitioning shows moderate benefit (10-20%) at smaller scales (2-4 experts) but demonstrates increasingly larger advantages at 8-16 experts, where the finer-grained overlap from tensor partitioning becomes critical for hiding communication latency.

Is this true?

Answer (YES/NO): NO